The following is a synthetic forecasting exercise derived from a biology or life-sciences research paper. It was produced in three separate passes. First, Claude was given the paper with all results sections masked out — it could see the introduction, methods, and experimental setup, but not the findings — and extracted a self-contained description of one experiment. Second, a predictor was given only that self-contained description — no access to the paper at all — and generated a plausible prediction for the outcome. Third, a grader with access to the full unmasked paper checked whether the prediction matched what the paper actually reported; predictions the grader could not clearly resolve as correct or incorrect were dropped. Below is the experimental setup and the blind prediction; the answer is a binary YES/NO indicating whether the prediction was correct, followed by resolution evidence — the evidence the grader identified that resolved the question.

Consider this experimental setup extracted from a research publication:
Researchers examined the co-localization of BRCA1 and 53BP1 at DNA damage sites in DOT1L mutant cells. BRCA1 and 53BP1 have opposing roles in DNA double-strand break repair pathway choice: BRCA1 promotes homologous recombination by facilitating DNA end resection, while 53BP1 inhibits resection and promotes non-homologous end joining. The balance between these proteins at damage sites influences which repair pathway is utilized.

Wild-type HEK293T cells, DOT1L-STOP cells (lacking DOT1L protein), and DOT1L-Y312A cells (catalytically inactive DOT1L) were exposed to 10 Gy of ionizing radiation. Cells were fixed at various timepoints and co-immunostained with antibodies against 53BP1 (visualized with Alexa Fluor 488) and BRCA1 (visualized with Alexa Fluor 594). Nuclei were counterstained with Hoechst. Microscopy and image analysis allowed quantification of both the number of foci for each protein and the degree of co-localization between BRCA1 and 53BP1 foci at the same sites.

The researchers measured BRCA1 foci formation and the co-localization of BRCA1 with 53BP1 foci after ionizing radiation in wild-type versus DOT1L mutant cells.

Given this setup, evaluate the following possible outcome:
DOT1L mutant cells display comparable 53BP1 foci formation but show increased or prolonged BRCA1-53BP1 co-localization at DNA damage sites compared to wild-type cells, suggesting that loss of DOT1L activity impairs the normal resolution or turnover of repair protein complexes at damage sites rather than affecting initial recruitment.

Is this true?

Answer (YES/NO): NO